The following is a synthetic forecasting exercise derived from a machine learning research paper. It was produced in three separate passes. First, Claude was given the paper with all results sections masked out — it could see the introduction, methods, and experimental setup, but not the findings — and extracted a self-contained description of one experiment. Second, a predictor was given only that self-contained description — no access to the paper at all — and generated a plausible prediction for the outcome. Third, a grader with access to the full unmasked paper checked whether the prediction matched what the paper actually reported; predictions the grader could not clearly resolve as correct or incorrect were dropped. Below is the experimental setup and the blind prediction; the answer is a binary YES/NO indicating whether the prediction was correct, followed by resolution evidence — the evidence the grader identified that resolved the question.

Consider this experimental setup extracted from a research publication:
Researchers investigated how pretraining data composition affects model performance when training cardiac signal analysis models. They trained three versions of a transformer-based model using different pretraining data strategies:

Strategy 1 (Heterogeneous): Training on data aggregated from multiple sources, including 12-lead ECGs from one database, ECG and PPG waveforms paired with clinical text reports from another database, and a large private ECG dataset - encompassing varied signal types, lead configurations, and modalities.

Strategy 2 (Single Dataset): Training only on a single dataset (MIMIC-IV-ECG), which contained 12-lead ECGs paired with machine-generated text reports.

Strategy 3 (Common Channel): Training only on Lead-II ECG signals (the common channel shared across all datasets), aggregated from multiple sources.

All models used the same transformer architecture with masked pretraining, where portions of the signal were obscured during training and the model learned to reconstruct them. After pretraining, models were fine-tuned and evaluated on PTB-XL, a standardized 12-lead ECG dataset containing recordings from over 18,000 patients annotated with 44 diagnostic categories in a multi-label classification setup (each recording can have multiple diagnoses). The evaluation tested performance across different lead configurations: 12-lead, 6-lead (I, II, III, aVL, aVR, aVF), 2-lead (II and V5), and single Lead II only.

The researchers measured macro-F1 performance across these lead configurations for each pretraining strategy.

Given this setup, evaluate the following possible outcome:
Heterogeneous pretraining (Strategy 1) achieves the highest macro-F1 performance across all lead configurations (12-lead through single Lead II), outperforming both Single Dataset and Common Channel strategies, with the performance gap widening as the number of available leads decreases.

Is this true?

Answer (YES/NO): NO